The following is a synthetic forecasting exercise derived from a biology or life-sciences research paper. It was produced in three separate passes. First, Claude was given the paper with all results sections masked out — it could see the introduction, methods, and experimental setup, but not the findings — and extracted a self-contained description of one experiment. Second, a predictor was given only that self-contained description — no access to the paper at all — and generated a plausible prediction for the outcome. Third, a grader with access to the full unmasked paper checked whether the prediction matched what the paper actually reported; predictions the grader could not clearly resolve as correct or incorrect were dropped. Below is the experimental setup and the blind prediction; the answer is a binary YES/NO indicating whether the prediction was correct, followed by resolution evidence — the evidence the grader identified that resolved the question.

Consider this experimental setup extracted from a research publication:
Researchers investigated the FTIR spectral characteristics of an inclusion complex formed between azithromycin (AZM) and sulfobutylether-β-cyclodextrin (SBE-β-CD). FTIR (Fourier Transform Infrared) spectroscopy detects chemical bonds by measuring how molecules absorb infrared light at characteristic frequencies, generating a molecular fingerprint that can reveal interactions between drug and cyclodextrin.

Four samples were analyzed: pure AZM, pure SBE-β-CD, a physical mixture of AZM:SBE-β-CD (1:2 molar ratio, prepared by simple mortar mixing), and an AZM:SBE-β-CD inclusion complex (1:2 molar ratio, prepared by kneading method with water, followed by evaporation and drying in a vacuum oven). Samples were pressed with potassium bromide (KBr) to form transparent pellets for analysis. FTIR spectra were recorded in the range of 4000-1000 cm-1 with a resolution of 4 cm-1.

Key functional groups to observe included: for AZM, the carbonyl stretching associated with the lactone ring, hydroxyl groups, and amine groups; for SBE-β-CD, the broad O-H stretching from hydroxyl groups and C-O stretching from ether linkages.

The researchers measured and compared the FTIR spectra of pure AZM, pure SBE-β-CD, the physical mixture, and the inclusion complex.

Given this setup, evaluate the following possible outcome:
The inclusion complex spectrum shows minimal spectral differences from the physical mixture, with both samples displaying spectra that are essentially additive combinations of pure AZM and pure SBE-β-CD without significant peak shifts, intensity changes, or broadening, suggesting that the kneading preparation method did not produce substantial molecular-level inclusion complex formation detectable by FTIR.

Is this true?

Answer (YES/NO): NO